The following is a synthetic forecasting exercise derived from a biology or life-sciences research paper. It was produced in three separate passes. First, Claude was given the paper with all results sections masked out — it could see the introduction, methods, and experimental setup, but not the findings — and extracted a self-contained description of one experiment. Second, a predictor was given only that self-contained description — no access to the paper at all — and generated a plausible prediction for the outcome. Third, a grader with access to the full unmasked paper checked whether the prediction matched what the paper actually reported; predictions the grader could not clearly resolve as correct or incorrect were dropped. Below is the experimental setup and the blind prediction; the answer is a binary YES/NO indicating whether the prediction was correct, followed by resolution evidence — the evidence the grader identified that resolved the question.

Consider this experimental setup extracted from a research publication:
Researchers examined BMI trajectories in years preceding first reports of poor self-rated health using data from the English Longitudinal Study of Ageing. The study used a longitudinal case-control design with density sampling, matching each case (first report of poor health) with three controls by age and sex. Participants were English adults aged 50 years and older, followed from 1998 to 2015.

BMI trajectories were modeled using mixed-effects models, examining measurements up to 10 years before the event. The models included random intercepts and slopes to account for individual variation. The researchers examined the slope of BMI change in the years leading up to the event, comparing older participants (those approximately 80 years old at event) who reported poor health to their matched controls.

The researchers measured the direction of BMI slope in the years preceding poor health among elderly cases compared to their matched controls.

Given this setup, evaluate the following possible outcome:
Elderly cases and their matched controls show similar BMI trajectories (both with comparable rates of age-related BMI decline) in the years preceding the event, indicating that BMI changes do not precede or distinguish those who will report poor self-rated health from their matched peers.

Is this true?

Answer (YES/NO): NO